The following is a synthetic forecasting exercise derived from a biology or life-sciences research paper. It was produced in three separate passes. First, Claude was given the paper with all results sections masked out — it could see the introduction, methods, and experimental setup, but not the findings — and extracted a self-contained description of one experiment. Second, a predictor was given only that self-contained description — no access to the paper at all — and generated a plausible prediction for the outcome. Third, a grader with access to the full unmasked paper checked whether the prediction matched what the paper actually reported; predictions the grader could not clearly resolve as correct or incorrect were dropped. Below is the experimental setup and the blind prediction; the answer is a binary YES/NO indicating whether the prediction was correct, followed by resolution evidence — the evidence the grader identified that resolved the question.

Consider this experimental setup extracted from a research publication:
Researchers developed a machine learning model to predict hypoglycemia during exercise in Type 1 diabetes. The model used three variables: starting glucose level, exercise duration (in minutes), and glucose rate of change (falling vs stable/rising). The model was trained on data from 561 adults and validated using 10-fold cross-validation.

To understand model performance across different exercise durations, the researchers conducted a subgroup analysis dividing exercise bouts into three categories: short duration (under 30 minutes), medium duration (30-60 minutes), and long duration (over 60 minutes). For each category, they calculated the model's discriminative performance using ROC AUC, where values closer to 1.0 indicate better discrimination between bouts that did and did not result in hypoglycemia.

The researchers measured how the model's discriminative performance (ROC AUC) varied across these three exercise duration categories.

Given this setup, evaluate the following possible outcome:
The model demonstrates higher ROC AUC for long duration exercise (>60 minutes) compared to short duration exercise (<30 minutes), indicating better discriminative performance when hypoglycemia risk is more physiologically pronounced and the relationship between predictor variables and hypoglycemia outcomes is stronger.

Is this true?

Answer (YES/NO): NO